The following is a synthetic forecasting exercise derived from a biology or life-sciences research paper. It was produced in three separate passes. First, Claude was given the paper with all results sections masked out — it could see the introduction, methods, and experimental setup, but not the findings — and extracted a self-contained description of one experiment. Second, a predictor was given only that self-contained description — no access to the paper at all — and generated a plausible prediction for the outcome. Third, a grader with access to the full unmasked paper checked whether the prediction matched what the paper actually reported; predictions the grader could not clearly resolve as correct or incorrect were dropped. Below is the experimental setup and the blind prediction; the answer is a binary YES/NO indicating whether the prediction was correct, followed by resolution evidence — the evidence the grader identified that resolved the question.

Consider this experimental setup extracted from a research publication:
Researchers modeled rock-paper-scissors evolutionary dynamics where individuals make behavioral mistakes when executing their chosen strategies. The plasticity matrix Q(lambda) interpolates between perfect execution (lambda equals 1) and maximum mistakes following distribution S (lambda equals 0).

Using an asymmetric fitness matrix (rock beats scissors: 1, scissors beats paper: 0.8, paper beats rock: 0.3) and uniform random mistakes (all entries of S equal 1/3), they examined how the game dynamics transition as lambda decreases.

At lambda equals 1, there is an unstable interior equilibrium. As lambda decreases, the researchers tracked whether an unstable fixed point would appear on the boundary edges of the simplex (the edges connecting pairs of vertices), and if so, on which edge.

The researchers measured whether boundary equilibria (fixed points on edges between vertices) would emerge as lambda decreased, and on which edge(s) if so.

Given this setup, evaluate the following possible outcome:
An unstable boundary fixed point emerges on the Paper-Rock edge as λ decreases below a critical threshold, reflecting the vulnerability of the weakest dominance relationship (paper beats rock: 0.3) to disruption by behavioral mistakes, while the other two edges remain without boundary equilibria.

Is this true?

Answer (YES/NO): YES